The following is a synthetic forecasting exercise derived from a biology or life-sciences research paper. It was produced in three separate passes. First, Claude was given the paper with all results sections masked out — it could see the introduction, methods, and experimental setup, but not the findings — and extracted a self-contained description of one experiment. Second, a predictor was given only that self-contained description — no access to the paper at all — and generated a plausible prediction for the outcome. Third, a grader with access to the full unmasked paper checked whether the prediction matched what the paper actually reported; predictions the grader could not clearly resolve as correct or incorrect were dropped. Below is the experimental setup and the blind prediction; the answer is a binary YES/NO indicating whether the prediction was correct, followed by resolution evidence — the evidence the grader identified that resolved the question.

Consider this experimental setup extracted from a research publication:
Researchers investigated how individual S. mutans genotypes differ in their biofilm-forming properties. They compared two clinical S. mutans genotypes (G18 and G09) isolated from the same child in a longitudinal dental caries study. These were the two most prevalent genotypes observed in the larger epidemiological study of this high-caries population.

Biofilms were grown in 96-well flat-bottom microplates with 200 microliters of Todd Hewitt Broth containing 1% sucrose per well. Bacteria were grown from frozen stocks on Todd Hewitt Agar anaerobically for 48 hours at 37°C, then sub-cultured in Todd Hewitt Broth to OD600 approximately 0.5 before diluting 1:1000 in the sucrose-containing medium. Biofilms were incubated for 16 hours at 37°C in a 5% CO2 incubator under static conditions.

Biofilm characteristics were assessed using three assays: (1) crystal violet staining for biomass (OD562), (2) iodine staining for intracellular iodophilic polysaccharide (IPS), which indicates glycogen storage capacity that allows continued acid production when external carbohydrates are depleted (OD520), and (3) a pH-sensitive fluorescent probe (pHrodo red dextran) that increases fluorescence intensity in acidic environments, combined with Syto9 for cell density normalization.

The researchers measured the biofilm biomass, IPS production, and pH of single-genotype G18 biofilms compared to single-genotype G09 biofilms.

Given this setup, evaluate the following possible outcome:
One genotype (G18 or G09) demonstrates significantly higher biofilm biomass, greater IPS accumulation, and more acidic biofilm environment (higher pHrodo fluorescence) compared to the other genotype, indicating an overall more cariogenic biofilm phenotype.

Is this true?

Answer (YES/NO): NO